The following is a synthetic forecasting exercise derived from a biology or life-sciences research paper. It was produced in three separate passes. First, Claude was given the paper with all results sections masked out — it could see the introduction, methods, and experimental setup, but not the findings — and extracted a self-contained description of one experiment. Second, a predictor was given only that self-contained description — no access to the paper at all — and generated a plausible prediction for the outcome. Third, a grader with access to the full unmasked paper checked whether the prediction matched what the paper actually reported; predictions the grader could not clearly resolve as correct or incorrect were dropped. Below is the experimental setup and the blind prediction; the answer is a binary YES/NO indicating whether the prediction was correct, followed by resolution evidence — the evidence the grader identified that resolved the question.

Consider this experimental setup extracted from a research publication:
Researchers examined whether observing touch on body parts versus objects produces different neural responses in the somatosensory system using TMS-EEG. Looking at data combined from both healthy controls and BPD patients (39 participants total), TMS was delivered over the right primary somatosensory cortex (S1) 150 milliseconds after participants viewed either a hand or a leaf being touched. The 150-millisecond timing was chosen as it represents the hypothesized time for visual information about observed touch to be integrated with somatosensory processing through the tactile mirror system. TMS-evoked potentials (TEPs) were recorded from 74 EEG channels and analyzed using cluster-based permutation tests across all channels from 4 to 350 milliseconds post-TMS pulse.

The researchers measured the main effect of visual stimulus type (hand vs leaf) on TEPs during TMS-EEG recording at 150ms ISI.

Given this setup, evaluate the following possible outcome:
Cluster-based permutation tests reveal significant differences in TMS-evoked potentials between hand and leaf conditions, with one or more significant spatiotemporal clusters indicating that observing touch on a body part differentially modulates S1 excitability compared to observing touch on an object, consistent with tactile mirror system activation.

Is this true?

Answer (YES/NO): YES